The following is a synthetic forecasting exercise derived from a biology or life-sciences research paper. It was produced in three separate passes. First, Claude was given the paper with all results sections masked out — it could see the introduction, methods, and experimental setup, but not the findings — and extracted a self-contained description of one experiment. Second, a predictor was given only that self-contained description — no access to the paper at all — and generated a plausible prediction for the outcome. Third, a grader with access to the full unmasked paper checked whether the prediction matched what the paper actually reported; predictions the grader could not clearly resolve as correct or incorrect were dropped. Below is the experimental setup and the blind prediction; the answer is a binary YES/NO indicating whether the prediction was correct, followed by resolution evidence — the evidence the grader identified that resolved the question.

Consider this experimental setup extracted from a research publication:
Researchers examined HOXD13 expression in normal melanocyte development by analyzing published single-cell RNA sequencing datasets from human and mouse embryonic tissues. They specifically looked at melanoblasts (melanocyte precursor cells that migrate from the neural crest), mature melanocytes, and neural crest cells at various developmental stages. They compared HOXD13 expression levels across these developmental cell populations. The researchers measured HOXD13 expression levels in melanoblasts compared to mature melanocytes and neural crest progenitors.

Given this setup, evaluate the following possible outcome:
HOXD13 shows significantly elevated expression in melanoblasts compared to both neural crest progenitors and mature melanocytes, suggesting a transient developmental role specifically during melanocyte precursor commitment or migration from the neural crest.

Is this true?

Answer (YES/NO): YES